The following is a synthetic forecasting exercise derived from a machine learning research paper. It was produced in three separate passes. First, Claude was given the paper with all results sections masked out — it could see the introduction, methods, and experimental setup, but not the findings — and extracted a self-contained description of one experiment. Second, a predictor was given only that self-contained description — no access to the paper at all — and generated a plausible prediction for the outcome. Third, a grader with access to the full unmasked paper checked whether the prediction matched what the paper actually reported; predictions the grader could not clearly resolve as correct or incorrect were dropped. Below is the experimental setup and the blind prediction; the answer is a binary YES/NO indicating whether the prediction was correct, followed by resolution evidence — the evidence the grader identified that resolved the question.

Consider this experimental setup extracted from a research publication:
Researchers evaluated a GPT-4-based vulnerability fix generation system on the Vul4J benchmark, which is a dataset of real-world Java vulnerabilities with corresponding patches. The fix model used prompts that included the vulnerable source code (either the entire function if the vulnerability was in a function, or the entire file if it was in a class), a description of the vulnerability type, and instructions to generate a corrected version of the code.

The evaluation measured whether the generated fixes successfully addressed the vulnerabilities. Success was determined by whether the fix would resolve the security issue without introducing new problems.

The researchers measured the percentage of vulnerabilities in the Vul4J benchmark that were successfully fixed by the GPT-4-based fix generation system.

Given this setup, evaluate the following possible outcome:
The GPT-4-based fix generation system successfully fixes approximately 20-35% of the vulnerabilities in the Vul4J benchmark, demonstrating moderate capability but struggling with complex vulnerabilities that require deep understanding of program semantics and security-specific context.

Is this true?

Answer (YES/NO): NO